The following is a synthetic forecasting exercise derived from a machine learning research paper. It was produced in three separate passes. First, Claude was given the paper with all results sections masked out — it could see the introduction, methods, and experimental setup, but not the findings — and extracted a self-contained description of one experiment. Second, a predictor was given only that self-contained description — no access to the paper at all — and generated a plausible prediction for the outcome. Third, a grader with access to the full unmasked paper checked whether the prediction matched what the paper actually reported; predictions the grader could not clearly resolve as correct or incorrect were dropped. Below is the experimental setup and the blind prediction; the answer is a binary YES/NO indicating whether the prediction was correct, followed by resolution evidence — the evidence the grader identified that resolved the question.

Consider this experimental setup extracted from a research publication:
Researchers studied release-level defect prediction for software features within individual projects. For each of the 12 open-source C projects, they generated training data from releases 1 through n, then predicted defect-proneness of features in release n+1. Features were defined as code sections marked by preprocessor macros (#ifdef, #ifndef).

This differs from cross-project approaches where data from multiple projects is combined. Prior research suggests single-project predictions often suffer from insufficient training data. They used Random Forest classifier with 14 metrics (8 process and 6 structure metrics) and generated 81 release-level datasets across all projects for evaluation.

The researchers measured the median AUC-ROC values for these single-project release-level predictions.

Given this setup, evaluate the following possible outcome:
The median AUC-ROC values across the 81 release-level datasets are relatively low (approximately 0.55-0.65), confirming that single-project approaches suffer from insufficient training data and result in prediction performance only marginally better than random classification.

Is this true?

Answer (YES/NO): NO